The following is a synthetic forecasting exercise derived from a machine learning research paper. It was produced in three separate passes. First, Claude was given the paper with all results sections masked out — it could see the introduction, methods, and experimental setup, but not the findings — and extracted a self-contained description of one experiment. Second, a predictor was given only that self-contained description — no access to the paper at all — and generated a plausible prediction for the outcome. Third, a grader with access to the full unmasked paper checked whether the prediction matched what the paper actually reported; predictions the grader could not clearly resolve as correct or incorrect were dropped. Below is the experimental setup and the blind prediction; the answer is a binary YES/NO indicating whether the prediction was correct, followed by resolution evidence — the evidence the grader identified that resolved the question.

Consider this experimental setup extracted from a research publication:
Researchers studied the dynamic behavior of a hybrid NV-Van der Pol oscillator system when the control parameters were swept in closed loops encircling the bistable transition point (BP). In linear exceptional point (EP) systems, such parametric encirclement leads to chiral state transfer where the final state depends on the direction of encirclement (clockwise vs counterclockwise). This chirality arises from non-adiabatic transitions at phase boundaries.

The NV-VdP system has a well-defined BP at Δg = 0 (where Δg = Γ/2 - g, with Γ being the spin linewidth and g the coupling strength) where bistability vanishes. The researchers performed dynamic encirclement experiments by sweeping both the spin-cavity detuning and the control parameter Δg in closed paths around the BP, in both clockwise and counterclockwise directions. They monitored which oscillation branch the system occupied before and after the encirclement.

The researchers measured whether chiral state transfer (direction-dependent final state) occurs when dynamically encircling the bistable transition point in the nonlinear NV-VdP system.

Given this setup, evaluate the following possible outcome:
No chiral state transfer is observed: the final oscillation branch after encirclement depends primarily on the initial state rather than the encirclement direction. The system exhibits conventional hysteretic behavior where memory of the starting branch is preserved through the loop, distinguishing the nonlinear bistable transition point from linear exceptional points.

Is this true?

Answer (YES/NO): NO